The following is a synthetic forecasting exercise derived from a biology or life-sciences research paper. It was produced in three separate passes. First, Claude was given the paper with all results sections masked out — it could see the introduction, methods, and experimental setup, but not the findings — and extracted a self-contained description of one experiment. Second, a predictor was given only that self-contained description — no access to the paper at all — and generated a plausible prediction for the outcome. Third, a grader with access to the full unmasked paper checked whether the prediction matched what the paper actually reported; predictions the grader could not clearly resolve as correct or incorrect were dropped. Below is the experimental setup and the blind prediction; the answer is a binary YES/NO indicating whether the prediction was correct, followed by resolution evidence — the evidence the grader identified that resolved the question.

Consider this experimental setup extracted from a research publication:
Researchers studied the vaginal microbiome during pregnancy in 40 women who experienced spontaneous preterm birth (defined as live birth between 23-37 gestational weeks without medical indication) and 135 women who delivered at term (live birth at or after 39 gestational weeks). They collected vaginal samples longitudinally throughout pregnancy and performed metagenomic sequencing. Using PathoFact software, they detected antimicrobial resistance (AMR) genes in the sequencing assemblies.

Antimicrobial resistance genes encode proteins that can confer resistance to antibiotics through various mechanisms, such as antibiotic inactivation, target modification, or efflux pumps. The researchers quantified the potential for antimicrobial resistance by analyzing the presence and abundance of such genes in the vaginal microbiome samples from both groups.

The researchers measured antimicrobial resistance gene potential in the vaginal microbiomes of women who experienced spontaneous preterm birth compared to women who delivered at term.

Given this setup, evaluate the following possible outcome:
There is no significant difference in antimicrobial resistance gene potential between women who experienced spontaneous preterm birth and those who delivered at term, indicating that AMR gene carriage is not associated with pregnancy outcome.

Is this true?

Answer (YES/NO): NO